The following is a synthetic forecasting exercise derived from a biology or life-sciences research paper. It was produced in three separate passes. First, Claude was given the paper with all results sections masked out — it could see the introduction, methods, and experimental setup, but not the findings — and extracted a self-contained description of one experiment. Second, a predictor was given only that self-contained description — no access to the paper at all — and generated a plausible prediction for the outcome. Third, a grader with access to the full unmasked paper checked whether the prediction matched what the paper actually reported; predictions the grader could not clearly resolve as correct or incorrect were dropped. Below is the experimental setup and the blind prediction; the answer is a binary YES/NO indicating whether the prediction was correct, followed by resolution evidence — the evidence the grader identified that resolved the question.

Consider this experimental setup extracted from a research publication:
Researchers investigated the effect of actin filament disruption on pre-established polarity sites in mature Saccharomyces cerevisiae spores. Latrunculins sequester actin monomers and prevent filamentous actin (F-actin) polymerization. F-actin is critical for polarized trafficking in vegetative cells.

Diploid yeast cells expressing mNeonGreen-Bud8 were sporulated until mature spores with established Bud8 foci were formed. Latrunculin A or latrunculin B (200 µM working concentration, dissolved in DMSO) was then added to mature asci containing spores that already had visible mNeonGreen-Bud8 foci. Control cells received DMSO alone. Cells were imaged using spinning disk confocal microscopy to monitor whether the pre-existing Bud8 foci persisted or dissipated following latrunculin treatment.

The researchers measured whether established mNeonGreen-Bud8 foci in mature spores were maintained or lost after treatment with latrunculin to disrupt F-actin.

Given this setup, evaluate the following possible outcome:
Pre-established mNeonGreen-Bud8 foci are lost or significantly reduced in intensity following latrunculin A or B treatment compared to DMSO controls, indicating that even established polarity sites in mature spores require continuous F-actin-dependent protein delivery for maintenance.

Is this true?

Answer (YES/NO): NO